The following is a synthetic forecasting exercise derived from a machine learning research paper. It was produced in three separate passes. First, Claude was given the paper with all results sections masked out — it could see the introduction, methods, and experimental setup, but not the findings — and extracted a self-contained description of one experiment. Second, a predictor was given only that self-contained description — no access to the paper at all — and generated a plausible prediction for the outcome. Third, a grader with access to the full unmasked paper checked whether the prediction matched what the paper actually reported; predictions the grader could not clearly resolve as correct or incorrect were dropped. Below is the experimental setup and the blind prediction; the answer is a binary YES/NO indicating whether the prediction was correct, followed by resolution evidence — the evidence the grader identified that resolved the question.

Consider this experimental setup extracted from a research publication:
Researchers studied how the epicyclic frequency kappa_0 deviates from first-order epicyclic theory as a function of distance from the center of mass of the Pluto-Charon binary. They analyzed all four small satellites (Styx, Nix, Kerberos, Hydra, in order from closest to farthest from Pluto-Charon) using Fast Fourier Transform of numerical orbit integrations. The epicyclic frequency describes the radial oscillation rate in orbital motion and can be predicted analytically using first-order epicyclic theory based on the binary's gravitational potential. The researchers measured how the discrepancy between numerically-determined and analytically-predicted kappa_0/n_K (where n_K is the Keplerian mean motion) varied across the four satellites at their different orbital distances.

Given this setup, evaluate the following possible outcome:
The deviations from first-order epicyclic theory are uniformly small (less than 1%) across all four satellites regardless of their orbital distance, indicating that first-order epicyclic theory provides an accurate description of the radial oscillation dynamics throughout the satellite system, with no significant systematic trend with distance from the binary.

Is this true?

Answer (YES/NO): NO